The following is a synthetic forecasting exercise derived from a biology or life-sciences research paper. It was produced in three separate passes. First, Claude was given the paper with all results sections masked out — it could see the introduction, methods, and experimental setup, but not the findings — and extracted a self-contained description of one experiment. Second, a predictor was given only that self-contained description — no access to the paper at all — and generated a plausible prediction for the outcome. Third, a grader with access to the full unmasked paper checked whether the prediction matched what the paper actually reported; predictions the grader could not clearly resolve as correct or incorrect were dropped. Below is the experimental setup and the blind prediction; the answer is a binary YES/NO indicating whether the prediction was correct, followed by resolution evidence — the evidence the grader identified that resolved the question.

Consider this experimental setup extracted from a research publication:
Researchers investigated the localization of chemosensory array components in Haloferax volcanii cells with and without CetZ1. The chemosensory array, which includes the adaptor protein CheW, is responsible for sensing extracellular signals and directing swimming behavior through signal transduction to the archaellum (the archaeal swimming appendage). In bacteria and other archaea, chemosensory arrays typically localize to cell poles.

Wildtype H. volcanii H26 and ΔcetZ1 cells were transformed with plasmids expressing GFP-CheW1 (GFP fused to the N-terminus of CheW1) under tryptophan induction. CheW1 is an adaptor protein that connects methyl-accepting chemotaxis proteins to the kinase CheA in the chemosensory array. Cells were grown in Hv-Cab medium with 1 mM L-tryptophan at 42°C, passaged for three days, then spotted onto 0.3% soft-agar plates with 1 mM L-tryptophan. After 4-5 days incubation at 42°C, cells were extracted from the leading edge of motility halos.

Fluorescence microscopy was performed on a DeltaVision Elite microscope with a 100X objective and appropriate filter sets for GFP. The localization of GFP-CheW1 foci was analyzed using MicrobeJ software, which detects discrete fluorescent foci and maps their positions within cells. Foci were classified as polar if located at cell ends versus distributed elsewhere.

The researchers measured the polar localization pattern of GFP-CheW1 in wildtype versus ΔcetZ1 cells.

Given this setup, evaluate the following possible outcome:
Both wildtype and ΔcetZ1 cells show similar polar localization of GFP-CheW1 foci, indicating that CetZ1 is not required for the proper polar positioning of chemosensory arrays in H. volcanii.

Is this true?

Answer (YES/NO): NO